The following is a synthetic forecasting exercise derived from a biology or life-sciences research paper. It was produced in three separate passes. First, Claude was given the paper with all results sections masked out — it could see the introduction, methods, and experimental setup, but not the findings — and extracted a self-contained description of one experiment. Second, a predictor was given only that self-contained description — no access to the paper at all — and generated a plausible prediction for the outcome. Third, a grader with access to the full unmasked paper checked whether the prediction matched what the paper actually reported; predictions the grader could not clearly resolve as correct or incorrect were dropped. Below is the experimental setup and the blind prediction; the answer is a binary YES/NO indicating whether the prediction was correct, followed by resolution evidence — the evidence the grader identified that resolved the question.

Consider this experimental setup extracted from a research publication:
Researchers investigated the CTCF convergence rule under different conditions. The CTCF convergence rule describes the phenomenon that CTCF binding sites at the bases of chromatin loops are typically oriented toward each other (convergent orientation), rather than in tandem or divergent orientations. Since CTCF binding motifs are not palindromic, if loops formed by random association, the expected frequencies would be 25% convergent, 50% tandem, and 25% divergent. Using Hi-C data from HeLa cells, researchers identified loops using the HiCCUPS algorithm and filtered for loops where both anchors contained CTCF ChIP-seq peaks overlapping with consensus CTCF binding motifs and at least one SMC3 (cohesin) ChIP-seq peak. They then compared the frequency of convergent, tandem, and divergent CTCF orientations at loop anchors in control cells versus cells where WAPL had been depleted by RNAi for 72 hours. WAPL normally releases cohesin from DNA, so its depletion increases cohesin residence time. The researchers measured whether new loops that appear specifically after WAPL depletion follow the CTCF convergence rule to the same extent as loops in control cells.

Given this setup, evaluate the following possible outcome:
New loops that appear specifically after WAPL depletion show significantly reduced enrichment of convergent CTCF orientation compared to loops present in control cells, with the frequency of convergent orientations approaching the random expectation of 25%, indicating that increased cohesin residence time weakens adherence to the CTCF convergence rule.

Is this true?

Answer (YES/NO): NO